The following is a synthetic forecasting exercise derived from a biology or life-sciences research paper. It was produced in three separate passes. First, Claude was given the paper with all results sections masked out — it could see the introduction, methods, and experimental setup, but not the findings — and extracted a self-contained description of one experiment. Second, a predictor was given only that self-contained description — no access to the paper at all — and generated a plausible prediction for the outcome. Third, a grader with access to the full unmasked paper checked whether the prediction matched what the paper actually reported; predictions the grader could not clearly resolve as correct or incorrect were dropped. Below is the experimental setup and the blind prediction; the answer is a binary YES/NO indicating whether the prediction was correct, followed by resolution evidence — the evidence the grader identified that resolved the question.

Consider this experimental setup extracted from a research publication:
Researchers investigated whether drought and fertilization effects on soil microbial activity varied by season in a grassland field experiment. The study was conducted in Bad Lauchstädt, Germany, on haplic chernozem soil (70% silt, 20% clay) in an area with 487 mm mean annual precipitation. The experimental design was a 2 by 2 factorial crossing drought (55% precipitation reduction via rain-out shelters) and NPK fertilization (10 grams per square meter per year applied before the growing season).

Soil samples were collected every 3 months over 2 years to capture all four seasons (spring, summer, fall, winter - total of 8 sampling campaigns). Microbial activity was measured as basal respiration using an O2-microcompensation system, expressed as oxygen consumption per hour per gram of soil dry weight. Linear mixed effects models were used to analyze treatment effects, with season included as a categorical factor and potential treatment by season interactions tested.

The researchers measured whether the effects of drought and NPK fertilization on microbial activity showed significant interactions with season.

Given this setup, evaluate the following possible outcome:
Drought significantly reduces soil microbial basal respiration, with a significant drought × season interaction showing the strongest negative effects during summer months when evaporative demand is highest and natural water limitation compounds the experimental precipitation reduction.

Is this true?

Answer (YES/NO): NO